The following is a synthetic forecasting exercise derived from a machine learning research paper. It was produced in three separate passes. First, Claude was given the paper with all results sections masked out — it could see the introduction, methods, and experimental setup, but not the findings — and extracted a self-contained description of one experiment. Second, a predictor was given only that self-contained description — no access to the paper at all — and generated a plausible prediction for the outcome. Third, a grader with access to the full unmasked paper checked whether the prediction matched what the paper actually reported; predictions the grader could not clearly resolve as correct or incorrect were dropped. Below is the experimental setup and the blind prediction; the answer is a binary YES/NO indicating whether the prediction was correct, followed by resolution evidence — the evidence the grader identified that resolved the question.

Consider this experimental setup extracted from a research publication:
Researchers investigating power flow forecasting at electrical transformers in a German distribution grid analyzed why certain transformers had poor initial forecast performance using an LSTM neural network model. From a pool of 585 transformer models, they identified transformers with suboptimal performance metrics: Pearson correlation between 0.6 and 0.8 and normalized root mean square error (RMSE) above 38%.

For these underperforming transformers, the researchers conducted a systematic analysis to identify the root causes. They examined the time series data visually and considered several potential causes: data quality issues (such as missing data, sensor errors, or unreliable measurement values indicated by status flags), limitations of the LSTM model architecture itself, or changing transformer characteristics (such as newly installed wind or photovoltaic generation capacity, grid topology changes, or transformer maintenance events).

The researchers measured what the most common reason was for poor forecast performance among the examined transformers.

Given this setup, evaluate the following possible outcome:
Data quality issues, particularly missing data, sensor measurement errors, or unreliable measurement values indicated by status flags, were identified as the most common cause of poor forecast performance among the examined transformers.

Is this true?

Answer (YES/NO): NO